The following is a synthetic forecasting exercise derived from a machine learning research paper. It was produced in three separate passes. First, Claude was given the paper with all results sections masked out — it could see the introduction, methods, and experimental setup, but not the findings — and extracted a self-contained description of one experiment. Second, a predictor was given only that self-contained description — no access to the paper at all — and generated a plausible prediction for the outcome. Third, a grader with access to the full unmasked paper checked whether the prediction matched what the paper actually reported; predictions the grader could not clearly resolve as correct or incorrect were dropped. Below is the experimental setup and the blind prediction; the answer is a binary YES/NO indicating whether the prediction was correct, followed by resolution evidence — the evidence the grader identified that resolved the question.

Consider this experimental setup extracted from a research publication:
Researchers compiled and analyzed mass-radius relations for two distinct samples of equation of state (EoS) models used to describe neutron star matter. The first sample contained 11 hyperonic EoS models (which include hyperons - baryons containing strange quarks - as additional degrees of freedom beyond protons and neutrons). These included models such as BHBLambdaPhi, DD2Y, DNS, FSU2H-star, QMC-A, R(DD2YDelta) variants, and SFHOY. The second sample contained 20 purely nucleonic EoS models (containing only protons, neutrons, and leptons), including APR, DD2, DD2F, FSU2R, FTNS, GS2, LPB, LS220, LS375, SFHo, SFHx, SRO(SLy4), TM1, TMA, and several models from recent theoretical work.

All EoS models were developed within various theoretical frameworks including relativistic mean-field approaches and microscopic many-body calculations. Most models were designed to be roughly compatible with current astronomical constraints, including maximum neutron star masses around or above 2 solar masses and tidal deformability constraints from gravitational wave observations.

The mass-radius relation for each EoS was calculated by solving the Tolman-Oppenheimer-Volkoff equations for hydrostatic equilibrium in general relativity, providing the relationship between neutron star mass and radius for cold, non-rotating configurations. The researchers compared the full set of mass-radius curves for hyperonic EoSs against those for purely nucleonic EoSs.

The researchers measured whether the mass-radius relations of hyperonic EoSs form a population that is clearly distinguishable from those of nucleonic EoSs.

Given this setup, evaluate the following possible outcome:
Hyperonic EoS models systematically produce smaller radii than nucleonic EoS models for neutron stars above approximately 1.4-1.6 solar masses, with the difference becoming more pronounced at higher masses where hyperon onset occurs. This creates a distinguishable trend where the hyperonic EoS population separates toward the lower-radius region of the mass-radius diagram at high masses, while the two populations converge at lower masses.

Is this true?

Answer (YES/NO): NO